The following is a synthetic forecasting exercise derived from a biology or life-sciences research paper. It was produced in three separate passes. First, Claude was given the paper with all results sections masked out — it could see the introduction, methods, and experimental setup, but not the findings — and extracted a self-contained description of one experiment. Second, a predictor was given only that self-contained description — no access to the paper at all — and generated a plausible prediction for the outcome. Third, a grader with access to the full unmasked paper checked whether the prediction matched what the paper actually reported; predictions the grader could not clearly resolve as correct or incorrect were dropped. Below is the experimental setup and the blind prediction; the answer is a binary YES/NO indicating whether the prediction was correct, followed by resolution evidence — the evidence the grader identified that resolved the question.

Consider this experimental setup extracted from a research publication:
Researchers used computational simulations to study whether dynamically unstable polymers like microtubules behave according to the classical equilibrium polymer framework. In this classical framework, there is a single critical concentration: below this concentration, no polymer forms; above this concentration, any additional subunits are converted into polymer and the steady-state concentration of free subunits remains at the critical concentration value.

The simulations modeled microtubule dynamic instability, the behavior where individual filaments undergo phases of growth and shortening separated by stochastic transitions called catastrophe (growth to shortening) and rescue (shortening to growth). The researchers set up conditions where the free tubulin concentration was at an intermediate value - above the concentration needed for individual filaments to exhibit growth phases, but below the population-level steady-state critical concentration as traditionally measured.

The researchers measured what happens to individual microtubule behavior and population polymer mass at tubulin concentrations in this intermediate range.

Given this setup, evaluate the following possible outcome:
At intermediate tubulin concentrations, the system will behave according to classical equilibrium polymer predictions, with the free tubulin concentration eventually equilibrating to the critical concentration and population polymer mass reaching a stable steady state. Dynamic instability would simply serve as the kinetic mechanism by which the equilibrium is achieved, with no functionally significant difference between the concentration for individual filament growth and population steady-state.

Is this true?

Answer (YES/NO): NO